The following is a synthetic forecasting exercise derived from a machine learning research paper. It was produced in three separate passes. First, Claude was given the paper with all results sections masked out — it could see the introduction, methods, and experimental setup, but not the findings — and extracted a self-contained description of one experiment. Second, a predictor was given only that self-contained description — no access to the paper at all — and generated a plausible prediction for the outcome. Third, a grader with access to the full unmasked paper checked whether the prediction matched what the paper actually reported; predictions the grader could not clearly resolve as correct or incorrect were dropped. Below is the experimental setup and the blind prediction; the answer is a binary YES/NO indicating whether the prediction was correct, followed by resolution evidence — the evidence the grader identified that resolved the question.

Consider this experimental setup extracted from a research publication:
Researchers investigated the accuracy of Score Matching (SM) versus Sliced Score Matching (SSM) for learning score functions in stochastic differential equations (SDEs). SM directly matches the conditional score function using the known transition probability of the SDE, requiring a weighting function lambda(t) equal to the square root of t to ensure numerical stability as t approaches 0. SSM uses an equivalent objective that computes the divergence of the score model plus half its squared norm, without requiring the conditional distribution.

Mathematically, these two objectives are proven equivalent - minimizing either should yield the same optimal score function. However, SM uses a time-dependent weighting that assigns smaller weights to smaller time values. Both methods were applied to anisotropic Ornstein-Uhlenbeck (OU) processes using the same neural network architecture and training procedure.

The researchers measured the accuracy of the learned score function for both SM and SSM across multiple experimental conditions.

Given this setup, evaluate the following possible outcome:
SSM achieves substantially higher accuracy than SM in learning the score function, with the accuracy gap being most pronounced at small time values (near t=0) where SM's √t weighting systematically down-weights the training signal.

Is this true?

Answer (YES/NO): NO